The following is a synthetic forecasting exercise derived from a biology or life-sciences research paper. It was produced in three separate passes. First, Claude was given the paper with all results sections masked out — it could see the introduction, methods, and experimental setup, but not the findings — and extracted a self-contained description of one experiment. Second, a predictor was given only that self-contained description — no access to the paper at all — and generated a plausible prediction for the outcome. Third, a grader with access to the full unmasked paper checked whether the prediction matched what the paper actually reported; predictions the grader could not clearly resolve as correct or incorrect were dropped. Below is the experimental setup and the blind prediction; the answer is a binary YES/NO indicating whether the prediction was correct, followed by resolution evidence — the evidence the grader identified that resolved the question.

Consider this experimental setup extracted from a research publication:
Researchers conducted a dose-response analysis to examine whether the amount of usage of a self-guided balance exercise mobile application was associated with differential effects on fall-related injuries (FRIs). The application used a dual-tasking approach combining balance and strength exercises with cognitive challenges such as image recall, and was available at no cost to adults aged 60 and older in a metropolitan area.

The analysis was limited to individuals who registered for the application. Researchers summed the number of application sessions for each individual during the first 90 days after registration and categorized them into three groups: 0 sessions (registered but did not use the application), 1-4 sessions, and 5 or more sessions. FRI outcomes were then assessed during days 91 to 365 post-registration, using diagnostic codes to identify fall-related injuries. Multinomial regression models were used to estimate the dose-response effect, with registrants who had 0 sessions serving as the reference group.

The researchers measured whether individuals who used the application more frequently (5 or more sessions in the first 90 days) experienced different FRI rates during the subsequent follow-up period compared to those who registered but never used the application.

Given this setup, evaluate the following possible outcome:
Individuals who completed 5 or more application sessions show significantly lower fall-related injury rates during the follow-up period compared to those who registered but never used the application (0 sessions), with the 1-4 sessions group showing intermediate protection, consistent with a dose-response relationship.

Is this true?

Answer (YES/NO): NO